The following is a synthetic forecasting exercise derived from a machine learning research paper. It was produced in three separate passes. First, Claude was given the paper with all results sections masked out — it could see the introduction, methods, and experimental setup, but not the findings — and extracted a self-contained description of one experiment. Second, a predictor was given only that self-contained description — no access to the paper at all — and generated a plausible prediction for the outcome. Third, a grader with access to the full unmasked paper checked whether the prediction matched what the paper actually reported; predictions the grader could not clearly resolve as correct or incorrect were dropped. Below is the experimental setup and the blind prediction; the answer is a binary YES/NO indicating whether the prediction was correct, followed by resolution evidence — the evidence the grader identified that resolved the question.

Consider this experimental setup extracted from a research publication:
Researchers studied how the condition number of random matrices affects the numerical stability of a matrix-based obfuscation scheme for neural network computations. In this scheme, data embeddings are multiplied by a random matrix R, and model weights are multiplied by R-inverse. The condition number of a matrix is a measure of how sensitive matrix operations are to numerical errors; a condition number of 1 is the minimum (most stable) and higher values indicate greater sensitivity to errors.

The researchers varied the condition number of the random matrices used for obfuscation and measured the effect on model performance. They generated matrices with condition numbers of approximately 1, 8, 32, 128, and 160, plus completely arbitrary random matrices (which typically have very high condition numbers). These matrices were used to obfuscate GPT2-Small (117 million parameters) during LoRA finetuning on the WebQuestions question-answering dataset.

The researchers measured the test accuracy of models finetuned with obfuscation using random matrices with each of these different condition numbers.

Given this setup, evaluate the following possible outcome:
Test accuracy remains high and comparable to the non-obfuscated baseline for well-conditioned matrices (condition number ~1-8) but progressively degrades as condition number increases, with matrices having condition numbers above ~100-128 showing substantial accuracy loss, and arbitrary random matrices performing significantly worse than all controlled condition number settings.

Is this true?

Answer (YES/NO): NO